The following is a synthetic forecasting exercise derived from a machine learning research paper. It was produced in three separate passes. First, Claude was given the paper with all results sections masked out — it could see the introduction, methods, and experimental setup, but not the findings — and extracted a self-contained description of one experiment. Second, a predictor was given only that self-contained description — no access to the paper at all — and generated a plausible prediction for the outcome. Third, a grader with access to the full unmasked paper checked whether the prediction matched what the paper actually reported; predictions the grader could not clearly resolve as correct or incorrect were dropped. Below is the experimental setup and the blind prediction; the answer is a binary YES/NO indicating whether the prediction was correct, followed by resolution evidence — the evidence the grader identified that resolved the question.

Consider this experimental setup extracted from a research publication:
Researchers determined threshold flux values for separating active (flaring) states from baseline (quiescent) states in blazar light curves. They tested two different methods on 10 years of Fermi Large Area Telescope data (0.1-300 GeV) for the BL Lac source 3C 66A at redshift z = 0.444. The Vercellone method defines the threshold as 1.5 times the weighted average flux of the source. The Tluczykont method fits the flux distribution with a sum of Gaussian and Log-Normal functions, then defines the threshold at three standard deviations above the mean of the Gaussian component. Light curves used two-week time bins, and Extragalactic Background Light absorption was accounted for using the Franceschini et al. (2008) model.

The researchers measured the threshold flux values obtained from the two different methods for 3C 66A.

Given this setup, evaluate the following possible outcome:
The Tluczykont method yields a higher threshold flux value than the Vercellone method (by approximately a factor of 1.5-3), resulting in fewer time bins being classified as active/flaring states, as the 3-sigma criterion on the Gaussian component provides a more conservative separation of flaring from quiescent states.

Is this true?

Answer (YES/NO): NO